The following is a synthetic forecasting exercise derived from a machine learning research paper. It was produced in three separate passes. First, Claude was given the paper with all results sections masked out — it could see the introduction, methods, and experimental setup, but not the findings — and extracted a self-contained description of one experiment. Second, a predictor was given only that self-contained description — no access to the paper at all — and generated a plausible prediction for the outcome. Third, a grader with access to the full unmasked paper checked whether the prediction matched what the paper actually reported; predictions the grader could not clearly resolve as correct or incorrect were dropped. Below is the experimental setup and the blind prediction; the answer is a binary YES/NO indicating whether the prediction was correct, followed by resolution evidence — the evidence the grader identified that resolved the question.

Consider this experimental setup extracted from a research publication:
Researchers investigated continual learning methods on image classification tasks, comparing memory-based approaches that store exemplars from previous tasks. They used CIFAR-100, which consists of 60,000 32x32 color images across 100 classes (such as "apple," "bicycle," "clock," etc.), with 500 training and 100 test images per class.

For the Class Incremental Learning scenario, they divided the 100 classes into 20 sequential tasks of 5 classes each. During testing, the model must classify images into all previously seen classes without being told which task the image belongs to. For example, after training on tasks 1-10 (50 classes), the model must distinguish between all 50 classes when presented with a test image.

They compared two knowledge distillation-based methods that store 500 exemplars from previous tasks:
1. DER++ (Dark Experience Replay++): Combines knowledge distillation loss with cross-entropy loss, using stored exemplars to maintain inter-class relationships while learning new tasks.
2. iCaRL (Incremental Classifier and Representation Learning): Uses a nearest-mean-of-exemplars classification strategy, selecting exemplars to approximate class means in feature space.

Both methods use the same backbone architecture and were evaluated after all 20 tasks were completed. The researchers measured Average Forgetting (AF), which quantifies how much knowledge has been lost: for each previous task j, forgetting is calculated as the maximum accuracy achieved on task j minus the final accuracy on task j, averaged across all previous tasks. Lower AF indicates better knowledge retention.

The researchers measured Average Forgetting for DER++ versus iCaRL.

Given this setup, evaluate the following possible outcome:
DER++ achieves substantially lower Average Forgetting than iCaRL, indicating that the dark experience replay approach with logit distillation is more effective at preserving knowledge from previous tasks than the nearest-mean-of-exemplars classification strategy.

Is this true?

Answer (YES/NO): YES